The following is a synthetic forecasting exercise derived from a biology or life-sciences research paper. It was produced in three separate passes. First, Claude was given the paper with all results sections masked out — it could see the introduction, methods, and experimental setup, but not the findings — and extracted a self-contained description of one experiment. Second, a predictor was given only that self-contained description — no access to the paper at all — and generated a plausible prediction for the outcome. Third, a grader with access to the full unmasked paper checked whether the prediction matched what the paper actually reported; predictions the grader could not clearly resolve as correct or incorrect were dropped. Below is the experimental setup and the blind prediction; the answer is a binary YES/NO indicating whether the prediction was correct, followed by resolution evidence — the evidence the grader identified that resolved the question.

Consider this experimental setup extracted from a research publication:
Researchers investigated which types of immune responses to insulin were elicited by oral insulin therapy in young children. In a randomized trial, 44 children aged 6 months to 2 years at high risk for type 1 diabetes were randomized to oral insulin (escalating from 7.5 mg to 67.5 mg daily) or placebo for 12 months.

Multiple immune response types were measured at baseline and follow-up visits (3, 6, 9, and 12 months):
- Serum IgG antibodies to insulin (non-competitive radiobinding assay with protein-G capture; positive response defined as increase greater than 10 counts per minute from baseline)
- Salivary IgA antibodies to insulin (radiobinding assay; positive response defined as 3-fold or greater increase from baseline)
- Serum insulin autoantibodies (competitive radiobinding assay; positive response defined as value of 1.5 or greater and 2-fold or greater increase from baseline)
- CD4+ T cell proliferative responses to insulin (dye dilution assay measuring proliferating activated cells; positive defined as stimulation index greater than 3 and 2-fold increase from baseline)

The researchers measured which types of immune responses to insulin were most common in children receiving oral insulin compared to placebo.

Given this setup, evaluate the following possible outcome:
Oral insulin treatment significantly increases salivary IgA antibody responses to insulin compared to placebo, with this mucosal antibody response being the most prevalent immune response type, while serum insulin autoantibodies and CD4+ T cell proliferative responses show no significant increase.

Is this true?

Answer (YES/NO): NO